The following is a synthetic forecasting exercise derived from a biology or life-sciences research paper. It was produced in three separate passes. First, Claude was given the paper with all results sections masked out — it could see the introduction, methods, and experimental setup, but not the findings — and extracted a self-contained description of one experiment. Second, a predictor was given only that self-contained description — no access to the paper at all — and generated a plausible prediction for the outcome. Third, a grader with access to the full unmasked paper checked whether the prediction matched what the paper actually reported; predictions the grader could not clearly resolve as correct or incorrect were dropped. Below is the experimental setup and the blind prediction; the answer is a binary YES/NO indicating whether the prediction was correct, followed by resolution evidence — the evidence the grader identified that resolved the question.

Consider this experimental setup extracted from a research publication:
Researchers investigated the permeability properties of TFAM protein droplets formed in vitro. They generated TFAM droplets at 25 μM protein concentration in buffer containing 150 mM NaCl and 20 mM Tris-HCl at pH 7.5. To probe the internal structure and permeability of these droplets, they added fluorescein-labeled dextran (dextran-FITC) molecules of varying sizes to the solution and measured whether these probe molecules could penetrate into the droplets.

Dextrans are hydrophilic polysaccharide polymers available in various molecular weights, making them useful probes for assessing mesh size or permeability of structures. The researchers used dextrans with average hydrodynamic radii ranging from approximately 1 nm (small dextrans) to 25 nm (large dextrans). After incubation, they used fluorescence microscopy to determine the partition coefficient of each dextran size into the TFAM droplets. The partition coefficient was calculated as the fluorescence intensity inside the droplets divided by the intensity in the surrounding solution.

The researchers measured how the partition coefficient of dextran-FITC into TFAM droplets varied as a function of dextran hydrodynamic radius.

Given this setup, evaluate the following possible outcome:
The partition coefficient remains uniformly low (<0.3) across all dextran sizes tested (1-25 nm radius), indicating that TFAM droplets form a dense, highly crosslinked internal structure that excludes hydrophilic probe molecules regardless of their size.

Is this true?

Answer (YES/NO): NO